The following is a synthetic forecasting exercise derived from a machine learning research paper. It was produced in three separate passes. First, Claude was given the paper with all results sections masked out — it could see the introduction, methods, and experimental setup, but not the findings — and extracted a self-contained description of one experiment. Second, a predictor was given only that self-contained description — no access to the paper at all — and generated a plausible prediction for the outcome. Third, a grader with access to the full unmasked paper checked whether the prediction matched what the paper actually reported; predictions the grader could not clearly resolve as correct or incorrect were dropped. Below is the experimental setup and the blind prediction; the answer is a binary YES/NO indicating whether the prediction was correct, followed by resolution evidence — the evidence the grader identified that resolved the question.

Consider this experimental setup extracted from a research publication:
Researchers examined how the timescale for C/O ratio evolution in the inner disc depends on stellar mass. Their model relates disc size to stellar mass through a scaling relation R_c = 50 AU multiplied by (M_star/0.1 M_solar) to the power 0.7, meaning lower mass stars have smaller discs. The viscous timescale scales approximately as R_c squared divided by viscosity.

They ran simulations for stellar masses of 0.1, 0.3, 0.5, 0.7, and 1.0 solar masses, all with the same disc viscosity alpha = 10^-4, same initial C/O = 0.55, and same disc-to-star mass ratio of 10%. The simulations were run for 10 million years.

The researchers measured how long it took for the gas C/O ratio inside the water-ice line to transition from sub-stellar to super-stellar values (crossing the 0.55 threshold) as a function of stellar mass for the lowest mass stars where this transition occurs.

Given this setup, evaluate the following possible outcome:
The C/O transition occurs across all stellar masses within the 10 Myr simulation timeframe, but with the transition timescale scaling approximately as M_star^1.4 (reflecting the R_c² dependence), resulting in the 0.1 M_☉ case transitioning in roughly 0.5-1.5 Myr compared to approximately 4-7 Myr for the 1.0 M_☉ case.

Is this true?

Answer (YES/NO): NO